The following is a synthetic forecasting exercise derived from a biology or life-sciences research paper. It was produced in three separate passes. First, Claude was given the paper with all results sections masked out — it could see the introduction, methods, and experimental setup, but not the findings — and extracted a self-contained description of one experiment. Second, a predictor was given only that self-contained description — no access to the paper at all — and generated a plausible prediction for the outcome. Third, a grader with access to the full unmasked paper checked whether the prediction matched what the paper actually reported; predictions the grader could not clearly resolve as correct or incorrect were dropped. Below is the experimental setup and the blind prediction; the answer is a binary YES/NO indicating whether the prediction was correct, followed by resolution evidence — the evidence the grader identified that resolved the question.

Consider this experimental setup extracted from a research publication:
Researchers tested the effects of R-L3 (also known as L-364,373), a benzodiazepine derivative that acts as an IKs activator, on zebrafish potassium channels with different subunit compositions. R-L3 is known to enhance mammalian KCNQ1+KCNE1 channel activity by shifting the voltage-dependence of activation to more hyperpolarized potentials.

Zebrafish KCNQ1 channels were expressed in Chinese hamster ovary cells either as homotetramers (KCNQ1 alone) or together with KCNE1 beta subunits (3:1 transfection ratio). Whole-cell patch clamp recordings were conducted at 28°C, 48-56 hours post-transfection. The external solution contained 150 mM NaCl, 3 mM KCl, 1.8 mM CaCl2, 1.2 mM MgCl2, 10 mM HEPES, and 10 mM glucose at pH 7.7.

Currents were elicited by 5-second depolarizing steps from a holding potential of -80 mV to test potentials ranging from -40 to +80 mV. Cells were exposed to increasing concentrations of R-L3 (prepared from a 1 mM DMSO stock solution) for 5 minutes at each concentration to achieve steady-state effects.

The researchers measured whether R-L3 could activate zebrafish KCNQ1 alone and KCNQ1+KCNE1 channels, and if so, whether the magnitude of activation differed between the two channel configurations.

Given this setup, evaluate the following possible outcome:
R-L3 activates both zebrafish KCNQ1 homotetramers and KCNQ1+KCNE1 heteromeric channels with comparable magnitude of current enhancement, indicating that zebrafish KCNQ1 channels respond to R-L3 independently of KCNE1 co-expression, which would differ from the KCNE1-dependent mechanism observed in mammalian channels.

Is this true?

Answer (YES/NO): NO